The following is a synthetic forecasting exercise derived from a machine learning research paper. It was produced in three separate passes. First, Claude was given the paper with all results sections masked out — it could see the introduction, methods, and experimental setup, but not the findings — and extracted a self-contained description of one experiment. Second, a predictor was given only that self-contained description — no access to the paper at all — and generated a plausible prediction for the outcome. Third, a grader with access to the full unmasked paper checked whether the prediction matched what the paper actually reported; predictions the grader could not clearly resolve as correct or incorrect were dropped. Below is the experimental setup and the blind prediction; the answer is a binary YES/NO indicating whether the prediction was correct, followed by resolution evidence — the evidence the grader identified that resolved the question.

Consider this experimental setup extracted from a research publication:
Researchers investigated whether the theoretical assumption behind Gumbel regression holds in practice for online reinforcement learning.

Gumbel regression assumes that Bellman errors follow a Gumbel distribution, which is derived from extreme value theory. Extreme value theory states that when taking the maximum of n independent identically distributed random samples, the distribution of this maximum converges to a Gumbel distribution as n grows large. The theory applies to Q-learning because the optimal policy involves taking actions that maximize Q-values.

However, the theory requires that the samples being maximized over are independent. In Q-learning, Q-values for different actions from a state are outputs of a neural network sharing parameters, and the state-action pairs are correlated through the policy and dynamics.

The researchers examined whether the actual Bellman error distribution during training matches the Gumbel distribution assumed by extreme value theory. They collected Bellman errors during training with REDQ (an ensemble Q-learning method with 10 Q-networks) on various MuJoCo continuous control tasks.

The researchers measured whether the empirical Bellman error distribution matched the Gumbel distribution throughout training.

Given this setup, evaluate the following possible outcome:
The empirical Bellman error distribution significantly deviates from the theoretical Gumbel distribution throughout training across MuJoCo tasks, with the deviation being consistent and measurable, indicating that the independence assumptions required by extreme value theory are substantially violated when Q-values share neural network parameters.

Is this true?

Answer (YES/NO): YES